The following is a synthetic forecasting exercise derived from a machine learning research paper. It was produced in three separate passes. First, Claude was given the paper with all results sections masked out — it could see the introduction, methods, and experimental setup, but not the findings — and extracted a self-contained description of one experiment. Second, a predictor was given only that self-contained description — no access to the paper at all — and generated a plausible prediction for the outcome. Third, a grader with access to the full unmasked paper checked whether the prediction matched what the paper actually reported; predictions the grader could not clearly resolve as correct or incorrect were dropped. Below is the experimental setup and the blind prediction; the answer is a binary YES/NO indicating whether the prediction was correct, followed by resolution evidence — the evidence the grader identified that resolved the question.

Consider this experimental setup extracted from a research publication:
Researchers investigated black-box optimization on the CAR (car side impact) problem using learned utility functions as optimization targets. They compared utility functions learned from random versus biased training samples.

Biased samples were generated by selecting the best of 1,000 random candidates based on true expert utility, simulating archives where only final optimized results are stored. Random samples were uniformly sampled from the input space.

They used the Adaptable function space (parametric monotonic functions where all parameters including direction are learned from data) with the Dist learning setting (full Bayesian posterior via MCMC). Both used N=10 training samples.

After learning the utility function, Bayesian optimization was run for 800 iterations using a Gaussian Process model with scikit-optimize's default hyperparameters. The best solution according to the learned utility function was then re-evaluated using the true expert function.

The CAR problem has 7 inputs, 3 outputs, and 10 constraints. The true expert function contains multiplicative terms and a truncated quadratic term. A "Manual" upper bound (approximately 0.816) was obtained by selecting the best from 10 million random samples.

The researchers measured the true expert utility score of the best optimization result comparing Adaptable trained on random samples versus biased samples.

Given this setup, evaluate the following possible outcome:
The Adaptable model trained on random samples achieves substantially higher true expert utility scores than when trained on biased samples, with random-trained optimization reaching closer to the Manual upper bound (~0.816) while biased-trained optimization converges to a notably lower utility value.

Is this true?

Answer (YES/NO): YES